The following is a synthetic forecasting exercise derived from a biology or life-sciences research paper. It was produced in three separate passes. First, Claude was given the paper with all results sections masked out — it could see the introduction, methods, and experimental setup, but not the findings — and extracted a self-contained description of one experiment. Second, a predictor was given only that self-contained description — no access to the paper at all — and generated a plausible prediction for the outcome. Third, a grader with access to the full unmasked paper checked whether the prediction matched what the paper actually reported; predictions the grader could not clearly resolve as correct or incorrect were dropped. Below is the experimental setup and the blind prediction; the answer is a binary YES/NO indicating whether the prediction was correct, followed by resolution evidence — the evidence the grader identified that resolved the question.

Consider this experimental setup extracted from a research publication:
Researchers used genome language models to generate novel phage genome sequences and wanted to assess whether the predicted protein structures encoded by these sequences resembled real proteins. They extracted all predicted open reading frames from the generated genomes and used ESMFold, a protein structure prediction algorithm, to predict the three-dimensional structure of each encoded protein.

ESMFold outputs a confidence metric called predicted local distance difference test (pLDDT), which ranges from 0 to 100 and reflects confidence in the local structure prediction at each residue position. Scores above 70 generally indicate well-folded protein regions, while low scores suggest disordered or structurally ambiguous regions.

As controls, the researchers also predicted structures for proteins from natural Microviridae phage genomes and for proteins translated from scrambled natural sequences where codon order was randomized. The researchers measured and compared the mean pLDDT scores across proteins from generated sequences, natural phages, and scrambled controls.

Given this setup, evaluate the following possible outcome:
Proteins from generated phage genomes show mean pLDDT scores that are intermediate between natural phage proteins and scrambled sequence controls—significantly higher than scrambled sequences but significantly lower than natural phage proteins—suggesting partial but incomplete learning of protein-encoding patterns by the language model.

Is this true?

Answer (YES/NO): NO